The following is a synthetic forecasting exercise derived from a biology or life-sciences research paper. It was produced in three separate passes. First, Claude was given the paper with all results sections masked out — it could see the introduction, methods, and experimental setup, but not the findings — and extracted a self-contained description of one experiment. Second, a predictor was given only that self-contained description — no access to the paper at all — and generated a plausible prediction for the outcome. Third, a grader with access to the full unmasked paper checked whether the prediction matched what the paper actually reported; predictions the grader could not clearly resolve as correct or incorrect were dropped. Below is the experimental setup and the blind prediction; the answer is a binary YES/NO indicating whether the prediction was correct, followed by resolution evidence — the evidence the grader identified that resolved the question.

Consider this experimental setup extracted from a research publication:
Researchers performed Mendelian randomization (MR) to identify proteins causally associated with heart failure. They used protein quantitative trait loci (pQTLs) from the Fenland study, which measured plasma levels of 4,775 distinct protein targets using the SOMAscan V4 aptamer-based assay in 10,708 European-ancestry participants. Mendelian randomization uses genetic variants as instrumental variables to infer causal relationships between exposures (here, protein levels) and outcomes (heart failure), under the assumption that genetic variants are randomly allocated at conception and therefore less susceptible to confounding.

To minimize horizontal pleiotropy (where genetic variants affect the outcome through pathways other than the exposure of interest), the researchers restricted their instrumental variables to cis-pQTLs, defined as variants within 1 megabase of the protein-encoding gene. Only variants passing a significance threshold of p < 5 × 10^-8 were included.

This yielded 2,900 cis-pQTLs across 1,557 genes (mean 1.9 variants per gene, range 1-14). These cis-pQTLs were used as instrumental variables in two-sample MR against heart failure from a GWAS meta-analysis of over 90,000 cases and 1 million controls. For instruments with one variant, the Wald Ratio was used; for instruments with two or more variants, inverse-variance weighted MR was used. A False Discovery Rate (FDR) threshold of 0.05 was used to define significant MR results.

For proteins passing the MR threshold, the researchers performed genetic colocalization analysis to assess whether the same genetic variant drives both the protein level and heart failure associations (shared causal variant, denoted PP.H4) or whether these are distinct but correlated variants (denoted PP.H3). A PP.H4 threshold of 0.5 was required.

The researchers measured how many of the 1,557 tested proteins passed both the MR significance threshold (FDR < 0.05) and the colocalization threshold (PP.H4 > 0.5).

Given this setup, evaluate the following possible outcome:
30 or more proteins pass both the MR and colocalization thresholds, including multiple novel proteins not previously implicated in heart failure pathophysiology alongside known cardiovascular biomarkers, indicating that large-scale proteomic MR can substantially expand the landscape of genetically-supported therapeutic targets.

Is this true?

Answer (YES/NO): NO